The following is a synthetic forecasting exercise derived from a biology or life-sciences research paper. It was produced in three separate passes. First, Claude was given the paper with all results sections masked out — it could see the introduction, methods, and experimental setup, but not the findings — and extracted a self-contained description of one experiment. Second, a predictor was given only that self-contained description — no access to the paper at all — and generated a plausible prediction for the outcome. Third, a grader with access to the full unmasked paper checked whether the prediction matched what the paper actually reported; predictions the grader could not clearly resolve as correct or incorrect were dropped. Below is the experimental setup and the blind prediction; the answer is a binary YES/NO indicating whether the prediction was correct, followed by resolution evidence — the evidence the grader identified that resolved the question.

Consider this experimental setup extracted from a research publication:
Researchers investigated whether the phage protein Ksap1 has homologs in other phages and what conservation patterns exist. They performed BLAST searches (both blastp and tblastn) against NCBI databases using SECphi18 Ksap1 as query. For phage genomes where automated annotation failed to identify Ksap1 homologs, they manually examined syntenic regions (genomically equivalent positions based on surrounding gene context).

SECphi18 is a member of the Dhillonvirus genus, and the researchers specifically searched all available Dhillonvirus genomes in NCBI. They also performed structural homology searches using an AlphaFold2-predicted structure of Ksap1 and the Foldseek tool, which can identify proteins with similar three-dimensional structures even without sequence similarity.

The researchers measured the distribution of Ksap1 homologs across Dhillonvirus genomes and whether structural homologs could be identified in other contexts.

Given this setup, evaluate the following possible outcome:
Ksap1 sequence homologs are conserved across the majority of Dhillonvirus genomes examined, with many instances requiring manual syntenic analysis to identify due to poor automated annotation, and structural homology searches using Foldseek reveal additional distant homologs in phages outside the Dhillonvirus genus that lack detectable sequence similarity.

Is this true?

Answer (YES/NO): NO